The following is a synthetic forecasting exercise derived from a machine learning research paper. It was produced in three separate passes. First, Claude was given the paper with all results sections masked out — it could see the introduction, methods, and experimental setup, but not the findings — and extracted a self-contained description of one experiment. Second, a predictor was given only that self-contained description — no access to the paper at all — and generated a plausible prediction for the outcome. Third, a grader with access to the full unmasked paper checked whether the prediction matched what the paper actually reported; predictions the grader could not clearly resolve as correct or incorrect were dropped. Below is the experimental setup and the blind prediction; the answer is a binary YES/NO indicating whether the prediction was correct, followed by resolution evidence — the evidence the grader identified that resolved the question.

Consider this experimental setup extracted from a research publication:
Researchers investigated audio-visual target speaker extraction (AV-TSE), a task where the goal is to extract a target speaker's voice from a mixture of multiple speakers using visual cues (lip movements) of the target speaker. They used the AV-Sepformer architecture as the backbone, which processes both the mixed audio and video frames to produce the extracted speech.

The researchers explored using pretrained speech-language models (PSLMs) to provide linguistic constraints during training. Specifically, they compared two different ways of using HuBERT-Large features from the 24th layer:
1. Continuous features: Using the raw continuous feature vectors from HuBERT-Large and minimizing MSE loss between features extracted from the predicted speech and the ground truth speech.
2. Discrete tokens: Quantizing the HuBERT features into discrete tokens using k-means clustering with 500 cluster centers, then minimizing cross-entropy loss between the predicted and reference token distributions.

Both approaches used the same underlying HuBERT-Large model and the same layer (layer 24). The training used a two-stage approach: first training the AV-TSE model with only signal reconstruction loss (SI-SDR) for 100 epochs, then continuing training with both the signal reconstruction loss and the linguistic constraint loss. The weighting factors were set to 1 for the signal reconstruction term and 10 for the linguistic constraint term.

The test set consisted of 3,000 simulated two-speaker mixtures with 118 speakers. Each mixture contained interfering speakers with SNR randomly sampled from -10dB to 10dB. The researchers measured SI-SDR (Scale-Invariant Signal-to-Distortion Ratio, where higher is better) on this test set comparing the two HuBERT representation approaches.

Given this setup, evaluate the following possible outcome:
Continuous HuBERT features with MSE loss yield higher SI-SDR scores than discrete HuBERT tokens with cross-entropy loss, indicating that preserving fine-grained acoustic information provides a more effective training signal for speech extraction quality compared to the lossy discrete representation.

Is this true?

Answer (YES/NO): NO